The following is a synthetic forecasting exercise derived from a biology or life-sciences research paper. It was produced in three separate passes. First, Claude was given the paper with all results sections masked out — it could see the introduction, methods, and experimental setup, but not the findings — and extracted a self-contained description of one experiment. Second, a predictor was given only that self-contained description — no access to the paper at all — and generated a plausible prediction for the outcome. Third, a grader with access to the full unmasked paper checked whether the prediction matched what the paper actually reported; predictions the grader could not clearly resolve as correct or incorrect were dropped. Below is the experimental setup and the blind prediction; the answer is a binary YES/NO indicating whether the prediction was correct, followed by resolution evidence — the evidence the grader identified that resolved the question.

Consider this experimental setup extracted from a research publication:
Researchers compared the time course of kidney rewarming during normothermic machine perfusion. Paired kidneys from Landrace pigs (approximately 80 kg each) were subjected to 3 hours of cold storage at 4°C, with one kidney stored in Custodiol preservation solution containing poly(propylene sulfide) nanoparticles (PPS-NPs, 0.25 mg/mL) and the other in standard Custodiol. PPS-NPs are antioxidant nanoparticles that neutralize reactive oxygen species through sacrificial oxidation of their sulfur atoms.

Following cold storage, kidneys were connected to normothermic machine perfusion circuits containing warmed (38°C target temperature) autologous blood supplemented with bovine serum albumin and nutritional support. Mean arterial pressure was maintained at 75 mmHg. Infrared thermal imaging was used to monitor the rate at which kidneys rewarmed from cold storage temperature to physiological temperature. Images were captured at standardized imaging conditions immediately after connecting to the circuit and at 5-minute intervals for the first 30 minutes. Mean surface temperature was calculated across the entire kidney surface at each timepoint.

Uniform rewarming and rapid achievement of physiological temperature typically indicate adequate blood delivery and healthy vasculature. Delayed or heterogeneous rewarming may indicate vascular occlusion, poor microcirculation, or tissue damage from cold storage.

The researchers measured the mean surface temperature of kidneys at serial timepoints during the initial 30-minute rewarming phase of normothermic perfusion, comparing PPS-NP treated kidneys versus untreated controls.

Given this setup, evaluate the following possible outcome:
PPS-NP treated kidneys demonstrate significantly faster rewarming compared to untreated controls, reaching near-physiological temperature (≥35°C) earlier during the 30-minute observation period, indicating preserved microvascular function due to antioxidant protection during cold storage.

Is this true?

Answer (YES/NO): NO